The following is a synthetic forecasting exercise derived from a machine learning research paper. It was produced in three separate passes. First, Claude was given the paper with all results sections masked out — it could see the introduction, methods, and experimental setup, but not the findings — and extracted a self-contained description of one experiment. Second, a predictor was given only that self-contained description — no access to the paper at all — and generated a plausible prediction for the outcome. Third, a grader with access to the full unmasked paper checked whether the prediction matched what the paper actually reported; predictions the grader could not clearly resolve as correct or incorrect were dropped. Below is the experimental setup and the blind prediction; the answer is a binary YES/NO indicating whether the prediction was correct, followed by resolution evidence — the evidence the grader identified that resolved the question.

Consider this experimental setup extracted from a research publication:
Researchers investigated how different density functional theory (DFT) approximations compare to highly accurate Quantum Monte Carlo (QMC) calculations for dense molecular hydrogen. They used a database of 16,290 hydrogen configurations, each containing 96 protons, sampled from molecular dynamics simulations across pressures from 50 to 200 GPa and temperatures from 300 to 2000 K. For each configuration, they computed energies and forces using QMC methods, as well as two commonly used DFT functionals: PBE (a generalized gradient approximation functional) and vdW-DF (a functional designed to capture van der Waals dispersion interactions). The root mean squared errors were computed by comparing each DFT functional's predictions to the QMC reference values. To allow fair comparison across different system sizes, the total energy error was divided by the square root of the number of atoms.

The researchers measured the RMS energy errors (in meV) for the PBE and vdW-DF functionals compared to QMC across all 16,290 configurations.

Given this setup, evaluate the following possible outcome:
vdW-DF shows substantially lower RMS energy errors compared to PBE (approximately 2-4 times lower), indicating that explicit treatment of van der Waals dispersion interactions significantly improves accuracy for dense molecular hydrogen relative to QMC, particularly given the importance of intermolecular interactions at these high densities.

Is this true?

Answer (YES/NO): YES